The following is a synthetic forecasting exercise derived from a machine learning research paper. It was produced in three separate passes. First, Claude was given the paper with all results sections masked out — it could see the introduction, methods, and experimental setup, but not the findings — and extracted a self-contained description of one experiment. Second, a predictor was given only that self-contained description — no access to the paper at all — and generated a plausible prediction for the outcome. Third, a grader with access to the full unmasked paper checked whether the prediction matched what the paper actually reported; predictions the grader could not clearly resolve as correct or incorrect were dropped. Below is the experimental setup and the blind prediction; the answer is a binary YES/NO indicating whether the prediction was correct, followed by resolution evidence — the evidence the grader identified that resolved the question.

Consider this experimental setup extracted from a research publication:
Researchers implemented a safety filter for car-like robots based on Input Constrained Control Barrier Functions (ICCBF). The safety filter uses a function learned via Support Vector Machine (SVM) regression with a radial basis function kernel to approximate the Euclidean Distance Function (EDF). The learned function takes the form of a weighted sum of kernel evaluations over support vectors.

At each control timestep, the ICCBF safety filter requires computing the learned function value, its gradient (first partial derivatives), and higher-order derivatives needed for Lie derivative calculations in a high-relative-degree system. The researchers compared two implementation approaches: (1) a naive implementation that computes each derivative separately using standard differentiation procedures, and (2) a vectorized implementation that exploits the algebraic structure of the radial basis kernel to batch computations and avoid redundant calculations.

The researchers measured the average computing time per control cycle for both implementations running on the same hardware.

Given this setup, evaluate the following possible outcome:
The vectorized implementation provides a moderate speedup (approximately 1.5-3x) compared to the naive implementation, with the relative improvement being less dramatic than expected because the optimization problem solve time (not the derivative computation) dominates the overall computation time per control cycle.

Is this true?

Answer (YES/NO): NO